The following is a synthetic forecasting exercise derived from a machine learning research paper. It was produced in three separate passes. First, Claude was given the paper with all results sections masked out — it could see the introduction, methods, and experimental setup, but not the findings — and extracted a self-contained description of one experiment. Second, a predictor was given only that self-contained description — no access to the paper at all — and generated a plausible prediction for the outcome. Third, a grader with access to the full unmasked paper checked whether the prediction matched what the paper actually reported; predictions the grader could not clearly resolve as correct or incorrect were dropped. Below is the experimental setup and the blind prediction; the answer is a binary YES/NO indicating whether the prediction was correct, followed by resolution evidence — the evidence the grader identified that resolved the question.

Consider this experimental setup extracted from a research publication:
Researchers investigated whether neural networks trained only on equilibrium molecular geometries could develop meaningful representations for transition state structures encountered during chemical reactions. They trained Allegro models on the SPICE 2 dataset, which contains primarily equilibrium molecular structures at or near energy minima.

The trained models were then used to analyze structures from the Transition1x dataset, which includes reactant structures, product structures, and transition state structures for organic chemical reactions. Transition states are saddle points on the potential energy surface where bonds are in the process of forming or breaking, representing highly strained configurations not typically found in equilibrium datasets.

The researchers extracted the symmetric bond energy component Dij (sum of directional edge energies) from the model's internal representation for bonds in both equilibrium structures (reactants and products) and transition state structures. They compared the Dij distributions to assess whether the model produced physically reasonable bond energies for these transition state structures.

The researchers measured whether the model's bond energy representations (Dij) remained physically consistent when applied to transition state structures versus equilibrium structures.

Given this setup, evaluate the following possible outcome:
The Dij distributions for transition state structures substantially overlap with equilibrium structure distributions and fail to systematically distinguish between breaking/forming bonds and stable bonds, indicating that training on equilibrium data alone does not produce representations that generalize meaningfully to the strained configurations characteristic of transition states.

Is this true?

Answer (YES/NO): NO